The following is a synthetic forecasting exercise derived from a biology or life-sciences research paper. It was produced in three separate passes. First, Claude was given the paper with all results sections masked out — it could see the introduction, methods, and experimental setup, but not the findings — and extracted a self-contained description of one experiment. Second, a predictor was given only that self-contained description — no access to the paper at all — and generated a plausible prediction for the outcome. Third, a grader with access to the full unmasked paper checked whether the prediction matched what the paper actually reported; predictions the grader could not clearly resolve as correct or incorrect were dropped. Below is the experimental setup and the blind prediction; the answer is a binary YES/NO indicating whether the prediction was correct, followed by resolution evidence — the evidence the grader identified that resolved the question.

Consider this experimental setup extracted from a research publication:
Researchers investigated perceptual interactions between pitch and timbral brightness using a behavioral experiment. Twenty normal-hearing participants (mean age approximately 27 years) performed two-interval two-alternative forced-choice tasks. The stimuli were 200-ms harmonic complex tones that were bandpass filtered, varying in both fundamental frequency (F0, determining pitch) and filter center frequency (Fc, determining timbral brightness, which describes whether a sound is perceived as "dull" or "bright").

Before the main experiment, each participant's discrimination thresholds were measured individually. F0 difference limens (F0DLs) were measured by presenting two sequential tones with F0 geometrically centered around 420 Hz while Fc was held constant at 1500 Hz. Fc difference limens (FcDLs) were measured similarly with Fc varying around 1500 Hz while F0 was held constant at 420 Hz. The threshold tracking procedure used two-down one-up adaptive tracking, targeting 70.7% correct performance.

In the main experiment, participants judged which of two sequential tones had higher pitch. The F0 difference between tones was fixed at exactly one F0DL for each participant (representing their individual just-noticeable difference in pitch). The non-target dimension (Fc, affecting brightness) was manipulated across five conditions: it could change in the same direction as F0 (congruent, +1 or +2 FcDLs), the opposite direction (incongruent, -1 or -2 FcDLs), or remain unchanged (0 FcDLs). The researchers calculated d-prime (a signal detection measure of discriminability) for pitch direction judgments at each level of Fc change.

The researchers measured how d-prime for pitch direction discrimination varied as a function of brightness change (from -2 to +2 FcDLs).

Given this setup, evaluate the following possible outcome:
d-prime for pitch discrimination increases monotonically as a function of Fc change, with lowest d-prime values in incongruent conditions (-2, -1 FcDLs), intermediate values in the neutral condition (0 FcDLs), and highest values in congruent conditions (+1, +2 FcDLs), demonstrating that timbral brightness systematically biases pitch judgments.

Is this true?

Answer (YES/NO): YES